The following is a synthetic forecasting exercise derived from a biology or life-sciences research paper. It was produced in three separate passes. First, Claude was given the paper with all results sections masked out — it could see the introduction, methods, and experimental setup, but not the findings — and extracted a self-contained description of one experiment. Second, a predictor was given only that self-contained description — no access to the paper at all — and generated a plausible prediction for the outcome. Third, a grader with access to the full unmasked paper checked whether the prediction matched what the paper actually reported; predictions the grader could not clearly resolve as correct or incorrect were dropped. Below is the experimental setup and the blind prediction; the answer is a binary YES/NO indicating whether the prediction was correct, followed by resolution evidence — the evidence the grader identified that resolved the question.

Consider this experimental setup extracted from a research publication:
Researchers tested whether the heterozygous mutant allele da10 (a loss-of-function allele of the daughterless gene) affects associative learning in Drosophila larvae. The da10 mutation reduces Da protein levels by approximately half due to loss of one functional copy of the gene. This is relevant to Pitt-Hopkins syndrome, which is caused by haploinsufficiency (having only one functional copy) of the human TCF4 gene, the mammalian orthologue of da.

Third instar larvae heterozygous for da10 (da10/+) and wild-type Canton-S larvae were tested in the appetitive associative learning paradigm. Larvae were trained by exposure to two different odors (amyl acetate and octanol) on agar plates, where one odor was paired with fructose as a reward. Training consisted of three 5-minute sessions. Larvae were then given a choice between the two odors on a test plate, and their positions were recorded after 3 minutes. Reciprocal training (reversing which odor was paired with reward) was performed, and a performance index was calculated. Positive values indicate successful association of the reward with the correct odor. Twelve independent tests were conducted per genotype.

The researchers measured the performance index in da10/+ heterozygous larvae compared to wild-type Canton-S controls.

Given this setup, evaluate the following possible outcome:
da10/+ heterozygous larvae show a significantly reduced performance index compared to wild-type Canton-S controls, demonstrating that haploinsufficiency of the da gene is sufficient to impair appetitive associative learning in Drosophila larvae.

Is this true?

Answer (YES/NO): NO